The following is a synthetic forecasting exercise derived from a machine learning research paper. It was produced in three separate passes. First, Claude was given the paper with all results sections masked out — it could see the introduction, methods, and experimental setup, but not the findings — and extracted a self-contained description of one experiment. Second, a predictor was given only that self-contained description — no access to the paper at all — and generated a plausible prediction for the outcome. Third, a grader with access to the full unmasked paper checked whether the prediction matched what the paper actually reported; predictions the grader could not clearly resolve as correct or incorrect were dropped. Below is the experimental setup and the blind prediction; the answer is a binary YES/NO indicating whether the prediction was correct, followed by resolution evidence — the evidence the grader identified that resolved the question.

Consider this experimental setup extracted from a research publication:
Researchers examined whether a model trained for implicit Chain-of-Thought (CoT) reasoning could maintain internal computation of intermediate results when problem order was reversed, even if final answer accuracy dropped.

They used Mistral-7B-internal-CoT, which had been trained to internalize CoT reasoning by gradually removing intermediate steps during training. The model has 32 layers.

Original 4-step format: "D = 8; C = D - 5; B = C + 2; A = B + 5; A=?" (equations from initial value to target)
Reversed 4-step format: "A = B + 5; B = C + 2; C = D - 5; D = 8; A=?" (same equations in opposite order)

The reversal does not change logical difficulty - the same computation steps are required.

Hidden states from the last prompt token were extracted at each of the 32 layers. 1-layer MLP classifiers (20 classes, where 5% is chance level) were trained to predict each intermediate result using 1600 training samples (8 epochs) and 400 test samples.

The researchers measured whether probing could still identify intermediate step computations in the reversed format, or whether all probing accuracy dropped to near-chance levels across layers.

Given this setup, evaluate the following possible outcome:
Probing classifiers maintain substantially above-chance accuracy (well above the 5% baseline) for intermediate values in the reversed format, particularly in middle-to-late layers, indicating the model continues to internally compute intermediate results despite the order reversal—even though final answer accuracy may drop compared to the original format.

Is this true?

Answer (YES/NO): NO